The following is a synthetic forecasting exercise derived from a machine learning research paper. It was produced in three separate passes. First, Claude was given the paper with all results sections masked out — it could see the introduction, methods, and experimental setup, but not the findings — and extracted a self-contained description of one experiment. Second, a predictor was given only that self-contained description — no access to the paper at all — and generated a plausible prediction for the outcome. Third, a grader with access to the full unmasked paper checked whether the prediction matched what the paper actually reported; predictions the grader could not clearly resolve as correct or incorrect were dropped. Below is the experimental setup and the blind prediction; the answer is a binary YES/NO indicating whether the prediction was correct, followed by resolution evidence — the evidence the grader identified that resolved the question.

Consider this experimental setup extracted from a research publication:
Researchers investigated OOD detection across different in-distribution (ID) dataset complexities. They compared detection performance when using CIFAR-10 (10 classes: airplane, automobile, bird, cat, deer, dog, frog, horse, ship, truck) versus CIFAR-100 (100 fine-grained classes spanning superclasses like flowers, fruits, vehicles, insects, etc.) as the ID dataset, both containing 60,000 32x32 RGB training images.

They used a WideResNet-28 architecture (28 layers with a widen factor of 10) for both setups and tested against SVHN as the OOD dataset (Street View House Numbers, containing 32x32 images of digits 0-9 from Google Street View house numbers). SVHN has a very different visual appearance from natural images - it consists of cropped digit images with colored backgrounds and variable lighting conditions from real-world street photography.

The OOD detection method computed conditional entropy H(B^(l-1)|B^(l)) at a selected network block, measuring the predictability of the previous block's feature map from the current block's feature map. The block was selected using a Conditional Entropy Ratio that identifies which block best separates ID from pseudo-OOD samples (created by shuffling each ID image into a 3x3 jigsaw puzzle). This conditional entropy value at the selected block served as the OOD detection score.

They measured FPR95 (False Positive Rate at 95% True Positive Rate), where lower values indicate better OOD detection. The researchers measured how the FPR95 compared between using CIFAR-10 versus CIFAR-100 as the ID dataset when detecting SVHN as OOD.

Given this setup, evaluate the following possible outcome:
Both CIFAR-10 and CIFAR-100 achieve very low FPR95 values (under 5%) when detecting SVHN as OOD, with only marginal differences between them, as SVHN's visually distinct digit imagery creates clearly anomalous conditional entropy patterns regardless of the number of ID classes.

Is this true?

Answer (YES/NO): NO